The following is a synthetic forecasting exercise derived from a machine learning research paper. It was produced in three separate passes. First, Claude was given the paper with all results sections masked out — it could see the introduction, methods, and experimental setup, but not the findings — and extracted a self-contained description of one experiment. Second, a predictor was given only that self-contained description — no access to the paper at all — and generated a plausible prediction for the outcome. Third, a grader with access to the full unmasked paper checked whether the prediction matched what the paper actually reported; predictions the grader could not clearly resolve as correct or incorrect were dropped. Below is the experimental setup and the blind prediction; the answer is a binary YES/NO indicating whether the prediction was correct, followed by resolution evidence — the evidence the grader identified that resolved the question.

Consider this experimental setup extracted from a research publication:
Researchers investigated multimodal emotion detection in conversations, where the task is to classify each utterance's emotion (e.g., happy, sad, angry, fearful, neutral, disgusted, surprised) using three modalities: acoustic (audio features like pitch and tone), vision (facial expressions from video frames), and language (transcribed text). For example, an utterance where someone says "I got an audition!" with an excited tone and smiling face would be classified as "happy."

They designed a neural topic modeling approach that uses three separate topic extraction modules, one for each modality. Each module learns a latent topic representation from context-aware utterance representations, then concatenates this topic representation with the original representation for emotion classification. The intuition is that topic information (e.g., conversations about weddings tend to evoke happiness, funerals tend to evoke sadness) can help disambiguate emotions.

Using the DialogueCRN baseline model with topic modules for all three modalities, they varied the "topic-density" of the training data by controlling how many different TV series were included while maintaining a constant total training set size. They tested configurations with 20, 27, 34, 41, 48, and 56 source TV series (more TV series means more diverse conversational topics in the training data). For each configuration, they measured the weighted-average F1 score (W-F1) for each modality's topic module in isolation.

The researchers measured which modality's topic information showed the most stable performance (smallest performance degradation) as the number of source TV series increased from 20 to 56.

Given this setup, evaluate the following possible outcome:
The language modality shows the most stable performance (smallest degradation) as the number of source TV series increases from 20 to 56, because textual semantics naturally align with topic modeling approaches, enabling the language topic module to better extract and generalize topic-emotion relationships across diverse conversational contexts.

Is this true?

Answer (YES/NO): NO